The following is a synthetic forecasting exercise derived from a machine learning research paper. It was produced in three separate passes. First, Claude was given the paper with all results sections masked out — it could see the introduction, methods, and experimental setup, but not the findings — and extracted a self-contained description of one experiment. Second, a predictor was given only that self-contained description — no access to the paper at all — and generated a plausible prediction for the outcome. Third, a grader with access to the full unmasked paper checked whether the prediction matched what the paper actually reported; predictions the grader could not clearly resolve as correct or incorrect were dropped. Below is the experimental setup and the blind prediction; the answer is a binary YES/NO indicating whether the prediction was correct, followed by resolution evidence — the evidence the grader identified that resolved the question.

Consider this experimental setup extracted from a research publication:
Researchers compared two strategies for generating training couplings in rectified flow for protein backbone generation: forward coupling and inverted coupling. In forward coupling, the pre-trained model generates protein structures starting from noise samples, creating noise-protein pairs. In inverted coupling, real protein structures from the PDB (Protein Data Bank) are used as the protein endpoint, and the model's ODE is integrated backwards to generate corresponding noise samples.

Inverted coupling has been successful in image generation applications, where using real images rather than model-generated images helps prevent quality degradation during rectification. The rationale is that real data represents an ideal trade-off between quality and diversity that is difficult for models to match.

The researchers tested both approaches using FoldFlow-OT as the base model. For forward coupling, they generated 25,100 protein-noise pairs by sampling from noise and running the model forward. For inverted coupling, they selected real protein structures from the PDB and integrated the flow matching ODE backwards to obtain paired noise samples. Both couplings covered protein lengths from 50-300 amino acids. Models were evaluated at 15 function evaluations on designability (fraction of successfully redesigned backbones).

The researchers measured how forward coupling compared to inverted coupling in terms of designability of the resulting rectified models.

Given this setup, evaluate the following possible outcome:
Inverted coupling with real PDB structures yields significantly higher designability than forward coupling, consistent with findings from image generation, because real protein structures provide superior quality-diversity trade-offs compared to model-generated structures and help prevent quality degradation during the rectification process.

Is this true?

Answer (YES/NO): NO